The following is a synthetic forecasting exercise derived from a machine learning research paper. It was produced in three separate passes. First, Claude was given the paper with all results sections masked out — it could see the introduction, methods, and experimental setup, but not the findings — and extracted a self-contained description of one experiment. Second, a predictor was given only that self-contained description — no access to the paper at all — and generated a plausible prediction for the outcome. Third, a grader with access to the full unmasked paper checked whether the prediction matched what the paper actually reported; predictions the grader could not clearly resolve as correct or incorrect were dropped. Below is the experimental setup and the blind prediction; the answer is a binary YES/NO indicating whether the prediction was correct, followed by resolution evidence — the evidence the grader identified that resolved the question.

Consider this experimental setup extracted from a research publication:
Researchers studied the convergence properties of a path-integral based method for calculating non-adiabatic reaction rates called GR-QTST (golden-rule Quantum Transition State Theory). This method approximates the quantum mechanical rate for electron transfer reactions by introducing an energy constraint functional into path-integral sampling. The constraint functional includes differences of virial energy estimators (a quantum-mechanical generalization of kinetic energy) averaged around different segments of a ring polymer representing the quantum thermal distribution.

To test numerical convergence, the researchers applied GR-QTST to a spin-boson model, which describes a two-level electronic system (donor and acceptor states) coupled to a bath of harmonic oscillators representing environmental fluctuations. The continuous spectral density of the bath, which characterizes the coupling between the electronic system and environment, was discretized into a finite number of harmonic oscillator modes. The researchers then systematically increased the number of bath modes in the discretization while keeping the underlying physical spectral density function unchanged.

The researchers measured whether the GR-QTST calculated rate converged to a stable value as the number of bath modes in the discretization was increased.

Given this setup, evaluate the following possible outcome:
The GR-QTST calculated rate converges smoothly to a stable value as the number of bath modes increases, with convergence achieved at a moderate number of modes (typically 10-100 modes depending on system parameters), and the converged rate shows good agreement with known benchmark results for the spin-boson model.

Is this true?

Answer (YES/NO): NO